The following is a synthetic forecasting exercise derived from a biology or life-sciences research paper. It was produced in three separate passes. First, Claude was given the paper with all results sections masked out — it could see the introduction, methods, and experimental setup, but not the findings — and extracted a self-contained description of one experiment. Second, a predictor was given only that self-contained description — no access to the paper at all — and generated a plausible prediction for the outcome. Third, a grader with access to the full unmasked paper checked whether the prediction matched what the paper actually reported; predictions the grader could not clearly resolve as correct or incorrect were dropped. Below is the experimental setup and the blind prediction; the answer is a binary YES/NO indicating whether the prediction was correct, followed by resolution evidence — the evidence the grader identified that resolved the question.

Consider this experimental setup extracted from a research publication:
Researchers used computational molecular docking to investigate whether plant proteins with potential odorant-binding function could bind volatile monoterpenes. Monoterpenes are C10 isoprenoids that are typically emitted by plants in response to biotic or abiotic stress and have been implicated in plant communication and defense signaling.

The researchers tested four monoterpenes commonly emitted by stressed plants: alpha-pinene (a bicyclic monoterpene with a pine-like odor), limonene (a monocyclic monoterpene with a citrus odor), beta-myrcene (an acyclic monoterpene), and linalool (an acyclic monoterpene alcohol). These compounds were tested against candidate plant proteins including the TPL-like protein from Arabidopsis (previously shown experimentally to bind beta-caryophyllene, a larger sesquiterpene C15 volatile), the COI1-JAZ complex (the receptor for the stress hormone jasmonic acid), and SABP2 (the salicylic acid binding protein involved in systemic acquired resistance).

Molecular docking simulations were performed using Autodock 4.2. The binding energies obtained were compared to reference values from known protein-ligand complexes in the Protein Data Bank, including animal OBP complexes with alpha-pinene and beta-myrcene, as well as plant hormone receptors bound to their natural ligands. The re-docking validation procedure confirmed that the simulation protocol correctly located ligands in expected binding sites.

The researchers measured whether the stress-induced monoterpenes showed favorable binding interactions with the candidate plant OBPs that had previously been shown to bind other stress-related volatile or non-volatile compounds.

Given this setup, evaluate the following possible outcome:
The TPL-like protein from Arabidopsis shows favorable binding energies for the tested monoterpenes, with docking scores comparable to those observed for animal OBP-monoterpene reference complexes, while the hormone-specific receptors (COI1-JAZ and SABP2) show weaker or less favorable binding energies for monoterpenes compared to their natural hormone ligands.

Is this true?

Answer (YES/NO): NO